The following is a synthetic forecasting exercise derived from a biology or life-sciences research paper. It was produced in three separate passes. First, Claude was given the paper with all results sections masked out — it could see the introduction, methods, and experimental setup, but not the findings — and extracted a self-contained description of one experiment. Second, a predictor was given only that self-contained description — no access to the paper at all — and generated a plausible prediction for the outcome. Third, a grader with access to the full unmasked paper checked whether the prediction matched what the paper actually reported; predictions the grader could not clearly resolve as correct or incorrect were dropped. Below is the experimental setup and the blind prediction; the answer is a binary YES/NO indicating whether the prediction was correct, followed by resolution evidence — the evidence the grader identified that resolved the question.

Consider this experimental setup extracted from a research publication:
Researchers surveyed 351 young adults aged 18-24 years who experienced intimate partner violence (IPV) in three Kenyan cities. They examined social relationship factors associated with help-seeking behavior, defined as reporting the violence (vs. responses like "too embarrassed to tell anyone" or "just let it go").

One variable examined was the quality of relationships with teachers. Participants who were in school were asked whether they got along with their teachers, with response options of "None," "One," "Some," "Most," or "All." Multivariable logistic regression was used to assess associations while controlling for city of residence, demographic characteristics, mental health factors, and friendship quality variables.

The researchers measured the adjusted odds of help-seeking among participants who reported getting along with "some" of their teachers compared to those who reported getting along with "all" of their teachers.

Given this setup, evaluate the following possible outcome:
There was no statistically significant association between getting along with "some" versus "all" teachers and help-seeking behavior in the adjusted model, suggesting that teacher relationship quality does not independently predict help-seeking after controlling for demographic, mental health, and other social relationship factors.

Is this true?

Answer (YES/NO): NO